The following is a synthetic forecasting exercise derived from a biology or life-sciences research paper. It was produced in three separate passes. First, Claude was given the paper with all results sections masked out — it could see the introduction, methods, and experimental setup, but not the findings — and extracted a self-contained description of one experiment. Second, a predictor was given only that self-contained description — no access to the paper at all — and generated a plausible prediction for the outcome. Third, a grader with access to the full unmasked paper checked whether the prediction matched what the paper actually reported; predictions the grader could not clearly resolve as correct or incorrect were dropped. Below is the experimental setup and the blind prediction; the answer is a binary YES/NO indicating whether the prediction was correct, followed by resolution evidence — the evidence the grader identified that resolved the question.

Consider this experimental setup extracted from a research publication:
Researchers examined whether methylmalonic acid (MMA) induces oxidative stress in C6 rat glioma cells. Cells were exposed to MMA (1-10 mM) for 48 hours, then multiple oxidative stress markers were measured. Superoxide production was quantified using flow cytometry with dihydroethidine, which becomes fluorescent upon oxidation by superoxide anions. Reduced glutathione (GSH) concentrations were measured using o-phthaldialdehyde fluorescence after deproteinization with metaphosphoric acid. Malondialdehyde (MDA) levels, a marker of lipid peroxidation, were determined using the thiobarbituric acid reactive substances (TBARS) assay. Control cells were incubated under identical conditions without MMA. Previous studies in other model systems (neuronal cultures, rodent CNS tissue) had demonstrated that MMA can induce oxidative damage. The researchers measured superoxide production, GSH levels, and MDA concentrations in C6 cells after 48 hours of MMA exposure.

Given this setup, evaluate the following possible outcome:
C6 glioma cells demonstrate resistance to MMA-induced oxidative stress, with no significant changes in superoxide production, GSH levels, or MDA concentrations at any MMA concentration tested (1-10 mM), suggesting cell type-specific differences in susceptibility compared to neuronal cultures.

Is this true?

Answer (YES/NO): YES